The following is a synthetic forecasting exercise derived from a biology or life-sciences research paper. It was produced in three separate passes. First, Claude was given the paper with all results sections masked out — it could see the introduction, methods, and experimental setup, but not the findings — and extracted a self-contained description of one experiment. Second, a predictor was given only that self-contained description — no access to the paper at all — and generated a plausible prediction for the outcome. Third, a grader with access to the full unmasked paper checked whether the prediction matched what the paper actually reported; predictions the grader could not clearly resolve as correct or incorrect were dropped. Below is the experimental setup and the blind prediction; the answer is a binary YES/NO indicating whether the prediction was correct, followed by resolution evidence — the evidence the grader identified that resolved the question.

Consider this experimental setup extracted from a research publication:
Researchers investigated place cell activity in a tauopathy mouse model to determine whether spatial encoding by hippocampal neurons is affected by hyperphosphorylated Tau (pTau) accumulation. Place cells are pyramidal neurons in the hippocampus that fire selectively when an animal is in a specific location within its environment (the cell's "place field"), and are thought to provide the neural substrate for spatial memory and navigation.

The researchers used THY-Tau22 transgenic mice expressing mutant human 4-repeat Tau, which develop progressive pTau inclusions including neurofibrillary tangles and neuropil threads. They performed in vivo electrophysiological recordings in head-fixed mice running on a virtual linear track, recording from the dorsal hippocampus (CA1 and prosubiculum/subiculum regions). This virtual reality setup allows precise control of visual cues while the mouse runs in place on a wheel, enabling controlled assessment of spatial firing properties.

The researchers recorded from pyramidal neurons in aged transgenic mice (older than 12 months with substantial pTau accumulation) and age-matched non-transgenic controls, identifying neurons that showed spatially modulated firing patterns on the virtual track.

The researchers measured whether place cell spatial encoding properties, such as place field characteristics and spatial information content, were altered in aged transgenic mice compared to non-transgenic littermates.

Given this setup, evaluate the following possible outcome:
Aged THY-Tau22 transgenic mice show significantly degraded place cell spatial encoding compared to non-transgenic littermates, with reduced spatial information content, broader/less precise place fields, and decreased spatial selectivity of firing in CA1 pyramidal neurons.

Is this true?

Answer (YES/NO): NO